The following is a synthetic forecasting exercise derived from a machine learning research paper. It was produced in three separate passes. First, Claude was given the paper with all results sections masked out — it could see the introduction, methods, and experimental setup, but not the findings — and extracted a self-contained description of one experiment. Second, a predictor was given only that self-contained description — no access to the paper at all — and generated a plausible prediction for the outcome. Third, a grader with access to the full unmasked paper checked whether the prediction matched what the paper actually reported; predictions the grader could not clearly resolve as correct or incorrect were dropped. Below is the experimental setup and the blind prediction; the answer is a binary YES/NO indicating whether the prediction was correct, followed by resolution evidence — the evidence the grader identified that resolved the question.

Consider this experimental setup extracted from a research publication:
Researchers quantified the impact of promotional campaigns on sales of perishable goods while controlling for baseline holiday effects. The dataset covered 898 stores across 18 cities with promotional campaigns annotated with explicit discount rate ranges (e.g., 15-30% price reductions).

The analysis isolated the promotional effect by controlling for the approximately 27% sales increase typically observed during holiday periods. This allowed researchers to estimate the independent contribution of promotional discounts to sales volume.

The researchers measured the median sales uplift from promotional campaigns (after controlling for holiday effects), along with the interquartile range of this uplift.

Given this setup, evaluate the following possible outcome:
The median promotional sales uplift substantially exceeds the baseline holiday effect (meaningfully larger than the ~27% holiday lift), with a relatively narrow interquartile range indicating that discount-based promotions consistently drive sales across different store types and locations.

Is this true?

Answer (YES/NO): NO